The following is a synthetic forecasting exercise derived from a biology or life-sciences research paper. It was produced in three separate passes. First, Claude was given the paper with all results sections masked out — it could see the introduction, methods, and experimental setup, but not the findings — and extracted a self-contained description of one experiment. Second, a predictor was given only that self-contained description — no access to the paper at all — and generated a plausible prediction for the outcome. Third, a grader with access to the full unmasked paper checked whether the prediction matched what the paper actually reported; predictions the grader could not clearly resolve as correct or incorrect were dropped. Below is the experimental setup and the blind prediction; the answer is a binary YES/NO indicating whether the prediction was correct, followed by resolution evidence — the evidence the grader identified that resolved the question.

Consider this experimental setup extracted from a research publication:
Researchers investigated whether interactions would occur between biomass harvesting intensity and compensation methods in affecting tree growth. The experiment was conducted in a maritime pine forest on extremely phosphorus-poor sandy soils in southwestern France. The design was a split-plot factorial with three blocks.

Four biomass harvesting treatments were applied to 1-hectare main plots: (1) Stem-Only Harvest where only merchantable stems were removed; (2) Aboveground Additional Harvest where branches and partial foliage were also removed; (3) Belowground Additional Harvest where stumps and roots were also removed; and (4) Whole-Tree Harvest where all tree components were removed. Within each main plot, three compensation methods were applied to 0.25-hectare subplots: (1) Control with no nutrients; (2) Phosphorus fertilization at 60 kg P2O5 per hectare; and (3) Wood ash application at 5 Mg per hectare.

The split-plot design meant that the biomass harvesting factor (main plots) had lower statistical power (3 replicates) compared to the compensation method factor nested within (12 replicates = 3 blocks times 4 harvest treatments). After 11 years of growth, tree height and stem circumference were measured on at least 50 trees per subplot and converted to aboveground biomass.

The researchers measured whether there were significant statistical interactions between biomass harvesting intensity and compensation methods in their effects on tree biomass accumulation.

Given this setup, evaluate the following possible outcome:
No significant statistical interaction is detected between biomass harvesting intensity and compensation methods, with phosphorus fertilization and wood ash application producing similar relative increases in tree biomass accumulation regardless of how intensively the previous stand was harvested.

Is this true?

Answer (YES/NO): NO